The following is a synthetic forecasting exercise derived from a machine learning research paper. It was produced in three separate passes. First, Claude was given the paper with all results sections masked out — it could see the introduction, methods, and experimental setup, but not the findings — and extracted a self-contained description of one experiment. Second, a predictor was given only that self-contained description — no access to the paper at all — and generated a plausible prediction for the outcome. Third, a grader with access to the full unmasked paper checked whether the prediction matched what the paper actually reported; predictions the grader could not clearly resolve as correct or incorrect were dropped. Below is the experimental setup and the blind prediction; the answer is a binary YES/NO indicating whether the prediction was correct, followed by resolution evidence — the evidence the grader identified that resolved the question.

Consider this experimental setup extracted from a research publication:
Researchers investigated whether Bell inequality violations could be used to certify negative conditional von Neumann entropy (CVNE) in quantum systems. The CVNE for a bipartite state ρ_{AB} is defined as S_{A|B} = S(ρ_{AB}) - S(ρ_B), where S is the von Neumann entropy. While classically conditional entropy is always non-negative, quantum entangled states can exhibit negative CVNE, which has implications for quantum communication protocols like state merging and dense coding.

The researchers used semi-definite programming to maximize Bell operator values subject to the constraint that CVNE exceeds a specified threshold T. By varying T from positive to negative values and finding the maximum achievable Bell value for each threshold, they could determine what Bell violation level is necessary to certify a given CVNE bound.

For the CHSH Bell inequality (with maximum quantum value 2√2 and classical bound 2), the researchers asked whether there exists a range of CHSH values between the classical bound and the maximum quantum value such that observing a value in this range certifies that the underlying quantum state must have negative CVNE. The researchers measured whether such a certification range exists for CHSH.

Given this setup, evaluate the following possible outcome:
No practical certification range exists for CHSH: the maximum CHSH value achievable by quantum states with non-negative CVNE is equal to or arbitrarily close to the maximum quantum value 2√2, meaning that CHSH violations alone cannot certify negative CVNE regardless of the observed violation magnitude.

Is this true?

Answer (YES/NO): NO